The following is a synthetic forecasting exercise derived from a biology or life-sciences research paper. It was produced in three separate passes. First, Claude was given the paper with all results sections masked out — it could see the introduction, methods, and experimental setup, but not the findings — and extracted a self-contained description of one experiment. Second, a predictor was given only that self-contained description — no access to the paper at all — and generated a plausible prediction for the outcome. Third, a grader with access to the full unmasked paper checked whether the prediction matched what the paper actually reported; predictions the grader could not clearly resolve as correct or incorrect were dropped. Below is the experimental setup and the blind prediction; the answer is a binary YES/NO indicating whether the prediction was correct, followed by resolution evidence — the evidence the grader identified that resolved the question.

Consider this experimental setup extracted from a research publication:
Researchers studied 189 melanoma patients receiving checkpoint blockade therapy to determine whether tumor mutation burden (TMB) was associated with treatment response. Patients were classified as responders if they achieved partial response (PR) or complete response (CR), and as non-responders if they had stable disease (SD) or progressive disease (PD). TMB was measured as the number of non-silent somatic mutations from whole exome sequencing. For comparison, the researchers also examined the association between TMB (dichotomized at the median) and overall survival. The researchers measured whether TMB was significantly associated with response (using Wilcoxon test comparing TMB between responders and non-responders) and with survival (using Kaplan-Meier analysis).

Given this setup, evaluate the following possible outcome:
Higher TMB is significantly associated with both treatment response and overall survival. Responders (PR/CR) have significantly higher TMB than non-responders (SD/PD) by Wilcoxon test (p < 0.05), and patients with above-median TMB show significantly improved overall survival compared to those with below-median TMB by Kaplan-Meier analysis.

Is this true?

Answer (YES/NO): NO